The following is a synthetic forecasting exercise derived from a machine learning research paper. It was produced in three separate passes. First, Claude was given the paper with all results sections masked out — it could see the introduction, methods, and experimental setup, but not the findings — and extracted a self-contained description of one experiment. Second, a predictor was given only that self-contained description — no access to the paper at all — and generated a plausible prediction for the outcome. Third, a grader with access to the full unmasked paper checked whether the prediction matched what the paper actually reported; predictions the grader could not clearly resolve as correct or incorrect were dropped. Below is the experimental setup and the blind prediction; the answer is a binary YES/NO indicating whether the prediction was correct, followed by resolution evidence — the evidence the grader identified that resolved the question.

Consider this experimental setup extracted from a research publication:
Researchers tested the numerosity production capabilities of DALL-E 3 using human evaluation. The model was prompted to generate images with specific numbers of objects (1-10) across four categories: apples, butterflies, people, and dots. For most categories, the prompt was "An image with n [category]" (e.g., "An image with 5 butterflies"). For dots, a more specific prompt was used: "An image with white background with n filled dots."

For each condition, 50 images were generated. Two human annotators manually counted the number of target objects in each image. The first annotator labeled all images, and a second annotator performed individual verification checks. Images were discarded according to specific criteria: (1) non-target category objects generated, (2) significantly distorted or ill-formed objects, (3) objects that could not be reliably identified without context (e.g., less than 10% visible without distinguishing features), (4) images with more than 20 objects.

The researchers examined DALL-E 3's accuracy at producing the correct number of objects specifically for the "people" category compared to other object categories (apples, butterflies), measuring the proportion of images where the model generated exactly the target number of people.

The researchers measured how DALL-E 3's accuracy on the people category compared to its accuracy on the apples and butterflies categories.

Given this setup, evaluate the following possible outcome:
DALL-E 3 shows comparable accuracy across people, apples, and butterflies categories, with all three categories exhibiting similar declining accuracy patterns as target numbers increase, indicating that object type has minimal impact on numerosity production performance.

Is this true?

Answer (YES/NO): YES